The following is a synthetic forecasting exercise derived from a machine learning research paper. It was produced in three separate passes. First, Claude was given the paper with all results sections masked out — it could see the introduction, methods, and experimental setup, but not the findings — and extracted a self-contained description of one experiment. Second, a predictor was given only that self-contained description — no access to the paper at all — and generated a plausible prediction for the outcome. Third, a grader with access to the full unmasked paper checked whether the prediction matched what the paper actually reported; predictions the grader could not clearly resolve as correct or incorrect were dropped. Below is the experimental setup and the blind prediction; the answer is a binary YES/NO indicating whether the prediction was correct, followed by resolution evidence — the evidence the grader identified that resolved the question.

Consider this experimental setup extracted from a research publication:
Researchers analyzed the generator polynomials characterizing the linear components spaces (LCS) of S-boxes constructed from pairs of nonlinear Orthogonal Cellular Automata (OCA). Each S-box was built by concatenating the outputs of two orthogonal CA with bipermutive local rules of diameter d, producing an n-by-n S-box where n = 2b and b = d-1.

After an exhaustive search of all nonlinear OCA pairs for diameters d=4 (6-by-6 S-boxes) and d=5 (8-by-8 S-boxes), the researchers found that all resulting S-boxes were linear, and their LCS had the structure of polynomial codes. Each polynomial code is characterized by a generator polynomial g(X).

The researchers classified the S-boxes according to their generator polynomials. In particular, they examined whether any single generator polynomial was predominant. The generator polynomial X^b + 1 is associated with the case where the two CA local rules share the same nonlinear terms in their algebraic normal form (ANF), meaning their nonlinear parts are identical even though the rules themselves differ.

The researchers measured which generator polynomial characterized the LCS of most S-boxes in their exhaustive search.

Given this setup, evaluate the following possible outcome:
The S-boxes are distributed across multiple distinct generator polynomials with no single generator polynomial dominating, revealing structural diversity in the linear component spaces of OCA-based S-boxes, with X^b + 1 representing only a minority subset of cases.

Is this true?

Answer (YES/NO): NO